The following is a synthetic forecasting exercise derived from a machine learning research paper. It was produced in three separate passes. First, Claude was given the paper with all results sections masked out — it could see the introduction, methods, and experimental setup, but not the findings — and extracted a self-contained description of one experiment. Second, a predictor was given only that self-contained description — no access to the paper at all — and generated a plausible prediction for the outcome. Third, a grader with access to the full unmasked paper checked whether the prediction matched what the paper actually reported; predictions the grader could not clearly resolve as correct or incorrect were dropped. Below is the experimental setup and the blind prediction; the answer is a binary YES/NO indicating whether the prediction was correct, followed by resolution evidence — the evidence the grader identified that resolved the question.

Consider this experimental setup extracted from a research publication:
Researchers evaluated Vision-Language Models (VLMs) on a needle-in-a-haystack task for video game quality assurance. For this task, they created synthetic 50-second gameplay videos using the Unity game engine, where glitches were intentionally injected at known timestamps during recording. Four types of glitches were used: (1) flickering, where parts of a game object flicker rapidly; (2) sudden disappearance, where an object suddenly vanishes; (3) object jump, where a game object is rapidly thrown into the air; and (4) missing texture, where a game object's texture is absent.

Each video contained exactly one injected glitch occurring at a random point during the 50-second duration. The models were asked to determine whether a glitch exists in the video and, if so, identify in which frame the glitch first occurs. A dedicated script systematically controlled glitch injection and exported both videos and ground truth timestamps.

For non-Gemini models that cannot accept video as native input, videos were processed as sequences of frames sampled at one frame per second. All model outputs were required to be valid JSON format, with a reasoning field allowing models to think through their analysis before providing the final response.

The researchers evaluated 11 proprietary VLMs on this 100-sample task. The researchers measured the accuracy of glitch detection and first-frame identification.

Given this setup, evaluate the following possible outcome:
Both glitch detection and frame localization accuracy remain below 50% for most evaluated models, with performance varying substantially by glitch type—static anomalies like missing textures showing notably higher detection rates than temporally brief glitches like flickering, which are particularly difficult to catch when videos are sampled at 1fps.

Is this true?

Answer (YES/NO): NO